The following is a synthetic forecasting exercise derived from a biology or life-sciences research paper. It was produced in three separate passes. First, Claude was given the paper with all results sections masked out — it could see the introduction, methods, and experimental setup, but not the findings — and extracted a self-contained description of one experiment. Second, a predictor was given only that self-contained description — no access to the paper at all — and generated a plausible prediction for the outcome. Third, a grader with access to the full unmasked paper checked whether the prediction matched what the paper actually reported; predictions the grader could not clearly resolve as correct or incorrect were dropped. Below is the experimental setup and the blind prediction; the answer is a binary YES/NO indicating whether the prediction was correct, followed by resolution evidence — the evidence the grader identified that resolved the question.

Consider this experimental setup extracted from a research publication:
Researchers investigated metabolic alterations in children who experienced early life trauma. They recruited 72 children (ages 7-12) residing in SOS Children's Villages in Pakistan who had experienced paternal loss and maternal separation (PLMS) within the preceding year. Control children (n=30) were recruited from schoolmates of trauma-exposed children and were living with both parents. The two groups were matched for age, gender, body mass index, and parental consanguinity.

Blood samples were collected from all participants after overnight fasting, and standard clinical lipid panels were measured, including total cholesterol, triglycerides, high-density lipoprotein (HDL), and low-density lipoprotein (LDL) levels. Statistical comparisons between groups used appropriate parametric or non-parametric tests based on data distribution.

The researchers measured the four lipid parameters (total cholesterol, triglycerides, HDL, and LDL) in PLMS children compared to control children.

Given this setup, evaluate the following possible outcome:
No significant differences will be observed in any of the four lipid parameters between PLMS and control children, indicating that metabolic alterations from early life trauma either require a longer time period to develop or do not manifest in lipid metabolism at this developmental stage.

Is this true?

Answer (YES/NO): NO